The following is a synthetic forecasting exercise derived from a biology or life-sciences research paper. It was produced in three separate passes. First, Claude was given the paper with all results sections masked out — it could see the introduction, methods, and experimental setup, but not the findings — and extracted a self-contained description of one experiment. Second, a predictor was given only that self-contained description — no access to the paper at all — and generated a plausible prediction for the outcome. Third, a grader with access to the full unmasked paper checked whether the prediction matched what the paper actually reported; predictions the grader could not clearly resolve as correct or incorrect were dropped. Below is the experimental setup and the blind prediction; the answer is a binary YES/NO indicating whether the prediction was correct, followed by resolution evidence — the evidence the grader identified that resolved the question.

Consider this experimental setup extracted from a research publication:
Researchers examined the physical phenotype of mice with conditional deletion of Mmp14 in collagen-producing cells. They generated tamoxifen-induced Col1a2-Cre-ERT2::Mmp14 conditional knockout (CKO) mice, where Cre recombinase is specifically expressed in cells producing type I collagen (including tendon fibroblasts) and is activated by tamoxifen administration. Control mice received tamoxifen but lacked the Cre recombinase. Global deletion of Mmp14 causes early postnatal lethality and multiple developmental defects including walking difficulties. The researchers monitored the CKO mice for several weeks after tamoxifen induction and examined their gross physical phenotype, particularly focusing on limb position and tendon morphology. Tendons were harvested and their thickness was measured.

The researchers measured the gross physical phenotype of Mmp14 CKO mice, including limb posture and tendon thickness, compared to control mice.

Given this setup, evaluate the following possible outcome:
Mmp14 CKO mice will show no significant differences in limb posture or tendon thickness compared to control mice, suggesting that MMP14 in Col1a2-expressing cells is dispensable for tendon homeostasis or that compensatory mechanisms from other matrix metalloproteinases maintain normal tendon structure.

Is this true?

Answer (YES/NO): NO